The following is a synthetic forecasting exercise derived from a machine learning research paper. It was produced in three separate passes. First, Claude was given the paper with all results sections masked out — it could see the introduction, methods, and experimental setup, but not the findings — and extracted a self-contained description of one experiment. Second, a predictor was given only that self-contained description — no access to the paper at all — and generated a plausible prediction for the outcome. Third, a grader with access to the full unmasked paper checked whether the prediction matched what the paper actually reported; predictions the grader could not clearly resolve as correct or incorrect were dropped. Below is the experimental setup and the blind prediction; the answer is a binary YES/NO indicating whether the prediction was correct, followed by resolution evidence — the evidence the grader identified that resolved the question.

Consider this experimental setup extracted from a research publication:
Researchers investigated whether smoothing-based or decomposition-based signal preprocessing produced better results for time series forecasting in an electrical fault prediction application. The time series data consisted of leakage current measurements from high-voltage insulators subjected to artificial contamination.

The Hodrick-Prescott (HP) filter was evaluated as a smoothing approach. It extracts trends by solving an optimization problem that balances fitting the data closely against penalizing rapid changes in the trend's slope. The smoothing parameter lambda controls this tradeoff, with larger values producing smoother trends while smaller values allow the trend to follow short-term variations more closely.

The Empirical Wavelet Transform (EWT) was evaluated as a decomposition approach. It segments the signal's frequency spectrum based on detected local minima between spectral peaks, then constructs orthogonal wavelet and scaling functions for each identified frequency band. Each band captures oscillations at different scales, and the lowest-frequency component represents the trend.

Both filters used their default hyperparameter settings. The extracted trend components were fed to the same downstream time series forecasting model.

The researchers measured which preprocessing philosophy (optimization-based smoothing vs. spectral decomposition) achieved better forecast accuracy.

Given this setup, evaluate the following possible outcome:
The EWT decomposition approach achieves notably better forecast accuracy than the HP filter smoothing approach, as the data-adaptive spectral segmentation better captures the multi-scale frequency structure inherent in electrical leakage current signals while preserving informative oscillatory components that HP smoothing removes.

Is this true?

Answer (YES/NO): YES